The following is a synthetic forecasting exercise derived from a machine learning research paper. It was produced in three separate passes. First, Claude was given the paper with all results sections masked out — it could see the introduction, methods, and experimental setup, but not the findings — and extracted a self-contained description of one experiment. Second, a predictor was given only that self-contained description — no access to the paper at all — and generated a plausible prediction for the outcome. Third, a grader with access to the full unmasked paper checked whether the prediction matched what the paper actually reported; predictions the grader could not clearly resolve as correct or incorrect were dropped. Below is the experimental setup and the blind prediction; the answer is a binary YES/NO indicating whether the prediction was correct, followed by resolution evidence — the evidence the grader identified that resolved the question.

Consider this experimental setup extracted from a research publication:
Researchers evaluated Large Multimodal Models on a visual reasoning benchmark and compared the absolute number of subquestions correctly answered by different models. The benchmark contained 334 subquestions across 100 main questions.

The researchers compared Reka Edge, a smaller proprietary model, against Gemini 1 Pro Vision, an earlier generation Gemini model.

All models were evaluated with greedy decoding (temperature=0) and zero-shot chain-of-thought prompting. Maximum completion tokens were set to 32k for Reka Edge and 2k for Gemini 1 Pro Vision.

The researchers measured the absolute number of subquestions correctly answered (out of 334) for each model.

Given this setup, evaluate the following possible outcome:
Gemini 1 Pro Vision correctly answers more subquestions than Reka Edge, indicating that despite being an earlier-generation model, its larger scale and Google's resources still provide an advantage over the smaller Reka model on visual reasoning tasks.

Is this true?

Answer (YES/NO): YES